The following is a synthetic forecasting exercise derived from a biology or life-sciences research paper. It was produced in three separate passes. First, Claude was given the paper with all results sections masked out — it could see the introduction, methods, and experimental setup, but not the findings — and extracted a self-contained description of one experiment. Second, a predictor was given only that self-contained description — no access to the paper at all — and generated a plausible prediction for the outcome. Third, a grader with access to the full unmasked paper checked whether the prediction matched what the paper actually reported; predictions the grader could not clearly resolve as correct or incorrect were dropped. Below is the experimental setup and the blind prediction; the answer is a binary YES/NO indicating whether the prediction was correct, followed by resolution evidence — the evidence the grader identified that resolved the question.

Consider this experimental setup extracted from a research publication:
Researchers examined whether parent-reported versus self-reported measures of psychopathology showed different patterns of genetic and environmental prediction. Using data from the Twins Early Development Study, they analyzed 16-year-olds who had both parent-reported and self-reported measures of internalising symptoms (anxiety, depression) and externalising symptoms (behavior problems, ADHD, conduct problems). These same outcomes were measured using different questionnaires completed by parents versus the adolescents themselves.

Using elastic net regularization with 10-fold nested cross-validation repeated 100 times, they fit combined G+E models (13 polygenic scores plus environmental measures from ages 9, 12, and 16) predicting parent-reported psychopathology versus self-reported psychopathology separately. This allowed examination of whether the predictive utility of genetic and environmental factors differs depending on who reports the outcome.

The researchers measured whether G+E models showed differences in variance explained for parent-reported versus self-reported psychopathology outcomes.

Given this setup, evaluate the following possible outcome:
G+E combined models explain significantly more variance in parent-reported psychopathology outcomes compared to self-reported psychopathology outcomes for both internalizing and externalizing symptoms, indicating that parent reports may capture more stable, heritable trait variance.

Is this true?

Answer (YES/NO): NO